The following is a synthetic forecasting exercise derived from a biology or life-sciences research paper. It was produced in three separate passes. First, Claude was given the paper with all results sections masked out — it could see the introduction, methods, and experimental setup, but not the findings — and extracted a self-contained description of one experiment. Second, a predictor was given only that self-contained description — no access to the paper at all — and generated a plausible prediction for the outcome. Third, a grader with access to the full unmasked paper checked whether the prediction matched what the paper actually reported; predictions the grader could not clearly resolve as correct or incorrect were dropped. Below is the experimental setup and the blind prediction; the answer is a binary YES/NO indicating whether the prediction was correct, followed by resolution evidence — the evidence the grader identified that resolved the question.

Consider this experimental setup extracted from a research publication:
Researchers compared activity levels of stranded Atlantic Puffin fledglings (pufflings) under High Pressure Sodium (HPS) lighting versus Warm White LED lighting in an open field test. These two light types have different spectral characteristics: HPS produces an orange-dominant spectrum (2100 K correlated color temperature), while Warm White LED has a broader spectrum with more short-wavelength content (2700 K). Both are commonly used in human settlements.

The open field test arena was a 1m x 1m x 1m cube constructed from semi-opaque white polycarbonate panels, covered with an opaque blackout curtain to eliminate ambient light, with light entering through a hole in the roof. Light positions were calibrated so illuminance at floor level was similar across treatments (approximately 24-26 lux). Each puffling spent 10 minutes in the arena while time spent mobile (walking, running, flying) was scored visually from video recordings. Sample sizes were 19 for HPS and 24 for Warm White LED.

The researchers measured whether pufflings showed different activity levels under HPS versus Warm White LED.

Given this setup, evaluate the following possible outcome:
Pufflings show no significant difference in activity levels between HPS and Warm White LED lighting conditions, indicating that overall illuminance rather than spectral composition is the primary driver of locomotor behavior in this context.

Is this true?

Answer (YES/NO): NO